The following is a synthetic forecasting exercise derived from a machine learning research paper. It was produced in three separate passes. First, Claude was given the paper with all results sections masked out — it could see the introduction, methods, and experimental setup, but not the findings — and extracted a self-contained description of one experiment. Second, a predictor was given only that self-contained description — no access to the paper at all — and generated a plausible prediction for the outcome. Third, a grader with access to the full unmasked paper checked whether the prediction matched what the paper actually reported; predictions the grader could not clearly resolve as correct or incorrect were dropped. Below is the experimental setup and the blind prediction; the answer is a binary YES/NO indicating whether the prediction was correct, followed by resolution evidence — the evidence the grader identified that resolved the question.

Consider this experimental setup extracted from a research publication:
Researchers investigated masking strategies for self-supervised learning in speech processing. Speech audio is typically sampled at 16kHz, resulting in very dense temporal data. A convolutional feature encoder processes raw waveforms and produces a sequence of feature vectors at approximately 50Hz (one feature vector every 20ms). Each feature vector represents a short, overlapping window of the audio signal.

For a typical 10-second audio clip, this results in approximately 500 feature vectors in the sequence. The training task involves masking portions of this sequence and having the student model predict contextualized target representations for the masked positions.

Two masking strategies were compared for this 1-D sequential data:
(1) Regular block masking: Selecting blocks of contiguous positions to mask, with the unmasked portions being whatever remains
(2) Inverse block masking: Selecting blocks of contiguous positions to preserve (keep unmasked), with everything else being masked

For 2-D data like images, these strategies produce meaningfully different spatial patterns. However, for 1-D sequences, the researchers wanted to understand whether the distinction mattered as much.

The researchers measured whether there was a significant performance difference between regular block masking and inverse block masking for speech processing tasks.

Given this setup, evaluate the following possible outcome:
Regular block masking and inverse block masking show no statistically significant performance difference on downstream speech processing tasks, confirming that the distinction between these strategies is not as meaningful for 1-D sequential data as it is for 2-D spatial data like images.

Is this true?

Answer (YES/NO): YES